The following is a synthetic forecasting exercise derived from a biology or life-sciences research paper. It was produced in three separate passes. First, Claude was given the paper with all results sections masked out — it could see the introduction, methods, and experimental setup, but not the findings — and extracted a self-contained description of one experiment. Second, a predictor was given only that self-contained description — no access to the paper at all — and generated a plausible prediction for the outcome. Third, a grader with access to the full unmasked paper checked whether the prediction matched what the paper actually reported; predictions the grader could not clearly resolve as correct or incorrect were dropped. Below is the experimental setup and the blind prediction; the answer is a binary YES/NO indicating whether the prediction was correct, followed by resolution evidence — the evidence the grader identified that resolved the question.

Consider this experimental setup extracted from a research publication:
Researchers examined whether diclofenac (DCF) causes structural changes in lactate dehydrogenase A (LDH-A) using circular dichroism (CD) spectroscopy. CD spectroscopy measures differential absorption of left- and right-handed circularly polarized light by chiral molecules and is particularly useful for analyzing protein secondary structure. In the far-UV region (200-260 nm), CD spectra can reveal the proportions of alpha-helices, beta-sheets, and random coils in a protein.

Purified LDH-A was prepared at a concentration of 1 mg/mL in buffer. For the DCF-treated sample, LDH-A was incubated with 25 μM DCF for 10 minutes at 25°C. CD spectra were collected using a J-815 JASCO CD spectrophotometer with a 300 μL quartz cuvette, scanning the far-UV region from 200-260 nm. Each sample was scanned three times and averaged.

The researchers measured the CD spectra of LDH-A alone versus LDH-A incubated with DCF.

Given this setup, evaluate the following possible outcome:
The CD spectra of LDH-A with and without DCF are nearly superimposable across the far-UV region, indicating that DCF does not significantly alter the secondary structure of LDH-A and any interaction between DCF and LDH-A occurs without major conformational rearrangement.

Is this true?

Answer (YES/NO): NO